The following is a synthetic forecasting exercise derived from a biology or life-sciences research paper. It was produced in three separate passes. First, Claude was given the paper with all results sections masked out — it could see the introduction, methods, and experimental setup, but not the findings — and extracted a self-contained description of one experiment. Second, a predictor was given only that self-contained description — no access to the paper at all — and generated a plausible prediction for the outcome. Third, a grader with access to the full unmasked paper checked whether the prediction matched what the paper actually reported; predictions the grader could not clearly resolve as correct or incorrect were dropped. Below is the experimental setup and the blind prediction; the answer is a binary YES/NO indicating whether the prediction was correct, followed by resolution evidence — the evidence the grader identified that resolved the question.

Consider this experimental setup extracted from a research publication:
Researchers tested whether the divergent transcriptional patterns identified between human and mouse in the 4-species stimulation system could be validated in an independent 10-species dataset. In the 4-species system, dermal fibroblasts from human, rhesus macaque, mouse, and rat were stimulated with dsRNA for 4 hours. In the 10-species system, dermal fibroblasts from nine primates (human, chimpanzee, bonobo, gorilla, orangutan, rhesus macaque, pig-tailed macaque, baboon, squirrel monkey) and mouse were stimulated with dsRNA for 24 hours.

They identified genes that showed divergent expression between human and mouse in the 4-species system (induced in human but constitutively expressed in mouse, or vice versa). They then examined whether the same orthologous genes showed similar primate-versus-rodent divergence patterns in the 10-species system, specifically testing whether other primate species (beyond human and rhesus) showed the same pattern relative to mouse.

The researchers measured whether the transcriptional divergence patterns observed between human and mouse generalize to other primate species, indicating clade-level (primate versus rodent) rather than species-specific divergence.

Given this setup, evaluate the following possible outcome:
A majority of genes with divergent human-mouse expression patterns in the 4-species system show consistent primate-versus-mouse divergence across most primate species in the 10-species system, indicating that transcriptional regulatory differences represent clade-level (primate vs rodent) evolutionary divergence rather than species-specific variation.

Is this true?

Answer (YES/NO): YES